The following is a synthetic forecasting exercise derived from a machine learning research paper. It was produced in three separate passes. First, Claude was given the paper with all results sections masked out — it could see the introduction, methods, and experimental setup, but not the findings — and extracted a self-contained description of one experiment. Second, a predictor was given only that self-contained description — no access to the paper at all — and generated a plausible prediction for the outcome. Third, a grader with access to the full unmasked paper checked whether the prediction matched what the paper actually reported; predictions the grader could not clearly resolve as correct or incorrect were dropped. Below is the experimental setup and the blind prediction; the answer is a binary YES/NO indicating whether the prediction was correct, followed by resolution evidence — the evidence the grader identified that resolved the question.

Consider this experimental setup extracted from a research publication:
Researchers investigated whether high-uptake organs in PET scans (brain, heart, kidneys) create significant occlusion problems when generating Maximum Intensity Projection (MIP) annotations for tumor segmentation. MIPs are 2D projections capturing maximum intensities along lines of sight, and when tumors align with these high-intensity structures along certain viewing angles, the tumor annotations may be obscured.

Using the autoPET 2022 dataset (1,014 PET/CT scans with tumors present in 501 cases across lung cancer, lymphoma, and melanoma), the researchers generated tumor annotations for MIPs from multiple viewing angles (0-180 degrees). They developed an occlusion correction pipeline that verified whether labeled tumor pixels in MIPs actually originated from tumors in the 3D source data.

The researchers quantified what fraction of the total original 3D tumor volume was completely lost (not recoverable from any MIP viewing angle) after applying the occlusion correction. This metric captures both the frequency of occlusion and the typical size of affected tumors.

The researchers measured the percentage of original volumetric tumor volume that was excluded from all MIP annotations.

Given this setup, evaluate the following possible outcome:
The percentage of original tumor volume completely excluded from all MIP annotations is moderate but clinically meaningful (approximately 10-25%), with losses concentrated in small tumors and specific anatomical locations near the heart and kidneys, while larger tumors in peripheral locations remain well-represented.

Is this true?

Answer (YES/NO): NO